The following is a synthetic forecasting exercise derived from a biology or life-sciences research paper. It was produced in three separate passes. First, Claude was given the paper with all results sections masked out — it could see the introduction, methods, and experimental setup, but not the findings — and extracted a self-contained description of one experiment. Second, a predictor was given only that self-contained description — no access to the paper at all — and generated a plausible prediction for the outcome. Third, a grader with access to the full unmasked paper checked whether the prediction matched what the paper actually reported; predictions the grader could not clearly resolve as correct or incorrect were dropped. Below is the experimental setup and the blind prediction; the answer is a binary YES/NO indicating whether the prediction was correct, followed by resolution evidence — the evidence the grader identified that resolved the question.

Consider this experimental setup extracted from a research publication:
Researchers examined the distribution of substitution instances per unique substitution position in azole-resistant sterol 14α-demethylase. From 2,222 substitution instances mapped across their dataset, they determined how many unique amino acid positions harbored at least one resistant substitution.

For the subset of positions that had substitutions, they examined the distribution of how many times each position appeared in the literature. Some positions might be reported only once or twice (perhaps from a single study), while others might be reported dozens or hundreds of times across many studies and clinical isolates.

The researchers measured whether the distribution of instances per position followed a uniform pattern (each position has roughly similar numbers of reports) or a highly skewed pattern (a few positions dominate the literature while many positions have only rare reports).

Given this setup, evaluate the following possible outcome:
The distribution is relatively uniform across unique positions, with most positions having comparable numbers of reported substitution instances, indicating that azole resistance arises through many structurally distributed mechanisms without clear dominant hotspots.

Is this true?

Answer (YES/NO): NO